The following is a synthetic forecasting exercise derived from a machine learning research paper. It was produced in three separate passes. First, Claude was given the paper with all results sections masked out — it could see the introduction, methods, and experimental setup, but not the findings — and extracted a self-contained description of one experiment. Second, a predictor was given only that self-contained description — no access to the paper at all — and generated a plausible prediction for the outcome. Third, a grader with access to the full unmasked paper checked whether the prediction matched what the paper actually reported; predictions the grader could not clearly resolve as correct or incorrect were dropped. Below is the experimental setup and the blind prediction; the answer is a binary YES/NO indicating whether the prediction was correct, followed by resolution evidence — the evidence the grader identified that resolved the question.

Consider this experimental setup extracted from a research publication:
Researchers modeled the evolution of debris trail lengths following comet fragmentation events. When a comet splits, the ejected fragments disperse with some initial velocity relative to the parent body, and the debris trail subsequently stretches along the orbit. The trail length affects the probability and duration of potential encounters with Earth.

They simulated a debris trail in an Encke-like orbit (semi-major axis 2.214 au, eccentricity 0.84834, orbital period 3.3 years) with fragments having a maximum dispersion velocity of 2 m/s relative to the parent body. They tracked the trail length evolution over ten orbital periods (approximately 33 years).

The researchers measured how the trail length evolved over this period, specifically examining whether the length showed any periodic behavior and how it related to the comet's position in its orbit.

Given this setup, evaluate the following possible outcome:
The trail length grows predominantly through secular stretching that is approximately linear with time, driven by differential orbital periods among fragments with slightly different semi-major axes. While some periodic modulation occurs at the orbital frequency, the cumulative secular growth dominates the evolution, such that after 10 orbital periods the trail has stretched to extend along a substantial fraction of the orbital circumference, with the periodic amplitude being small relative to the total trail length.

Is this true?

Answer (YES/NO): NO